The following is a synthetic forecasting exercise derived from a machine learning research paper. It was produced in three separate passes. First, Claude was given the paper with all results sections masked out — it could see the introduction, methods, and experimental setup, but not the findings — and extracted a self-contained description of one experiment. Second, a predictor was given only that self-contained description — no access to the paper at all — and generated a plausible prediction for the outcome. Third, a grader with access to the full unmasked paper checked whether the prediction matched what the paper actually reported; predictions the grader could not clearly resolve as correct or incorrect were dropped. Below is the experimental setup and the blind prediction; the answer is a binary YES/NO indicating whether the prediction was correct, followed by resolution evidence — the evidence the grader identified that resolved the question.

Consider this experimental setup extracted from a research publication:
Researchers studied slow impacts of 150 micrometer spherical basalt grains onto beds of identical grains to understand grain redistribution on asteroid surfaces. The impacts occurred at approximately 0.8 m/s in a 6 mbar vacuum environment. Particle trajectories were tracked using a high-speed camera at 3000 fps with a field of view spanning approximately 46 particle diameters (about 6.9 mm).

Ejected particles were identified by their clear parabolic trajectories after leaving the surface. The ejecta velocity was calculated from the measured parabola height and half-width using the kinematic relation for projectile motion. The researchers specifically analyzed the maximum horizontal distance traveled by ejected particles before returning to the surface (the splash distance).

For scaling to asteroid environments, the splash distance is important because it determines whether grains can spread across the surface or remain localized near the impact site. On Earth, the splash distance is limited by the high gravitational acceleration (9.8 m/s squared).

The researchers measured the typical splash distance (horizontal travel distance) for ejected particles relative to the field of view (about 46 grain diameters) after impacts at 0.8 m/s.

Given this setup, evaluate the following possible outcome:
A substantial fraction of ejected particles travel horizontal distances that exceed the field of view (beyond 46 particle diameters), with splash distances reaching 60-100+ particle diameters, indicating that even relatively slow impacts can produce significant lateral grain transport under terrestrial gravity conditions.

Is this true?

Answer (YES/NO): NO